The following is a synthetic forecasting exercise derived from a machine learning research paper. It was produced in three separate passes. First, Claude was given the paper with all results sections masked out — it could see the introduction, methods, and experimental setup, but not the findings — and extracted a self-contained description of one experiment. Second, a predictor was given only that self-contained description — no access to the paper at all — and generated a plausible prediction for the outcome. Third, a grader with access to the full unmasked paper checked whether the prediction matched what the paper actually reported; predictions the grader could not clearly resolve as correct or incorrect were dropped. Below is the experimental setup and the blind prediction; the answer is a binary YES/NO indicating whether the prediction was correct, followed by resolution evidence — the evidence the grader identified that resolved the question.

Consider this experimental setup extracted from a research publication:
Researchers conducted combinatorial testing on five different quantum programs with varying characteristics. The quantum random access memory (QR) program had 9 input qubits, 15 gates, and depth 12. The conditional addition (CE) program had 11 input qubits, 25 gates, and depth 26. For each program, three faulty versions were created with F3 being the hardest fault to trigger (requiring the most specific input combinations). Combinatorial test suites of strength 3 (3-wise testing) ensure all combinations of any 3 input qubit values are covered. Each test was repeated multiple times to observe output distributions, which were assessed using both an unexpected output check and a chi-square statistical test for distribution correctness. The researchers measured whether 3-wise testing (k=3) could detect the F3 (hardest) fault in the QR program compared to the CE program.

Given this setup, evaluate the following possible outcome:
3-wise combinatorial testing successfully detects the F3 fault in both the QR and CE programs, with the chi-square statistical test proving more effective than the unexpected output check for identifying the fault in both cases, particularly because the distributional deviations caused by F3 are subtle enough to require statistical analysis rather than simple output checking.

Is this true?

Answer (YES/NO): NO